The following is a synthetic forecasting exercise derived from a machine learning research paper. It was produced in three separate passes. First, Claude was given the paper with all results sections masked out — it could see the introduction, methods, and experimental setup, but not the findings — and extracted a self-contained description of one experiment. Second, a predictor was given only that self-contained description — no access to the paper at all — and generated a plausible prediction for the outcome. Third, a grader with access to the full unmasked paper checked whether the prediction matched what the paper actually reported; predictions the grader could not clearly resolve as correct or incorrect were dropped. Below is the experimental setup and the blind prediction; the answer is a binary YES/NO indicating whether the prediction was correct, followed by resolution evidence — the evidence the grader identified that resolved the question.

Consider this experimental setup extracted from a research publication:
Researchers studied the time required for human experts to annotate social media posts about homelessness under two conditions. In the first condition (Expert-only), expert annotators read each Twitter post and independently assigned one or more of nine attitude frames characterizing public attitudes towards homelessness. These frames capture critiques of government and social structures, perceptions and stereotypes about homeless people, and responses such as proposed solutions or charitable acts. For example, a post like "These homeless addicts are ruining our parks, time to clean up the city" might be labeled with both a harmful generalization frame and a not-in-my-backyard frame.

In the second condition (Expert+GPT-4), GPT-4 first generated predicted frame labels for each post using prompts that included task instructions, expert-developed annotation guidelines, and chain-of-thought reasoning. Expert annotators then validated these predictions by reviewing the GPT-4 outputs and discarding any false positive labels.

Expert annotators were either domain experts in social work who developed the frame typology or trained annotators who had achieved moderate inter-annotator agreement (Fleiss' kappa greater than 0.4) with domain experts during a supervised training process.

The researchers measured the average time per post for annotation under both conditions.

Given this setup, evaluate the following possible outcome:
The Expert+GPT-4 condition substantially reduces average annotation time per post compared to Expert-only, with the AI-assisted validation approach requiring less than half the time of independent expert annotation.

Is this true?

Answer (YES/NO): YES